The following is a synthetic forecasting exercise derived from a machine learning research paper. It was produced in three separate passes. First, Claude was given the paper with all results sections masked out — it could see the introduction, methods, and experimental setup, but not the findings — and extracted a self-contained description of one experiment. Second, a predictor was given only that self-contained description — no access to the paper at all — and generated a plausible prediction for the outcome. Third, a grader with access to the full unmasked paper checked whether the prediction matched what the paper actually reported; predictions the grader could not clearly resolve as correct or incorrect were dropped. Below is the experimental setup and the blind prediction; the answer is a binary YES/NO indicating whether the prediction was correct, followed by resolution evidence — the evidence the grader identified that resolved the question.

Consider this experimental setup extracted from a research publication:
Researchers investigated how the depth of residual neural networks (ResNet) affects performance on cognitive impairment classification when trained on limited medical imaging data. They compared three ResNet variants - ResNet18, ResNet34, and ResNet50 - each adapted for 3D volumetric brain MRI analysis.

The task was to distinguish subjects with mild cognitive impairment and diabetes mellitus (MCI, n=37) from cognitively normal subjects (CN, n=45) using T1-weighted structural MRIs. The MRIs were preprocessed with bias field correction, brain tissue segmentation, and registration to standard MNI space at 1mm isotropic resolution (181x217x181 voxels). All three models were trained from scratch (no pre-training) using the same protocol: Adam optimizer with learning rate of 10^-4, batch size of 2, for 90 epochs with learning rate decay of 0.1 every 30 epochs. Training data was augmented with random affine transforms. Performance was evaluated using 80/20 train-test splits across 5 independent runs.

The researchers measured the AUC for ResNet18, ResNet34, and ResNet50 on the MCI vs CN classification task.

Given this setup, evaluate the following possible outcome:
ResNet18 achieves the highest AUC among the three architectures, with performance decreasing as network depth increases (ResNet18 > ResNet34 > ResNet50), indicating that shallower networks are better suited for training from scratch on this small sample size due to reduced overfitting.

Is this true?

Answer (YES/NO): NO